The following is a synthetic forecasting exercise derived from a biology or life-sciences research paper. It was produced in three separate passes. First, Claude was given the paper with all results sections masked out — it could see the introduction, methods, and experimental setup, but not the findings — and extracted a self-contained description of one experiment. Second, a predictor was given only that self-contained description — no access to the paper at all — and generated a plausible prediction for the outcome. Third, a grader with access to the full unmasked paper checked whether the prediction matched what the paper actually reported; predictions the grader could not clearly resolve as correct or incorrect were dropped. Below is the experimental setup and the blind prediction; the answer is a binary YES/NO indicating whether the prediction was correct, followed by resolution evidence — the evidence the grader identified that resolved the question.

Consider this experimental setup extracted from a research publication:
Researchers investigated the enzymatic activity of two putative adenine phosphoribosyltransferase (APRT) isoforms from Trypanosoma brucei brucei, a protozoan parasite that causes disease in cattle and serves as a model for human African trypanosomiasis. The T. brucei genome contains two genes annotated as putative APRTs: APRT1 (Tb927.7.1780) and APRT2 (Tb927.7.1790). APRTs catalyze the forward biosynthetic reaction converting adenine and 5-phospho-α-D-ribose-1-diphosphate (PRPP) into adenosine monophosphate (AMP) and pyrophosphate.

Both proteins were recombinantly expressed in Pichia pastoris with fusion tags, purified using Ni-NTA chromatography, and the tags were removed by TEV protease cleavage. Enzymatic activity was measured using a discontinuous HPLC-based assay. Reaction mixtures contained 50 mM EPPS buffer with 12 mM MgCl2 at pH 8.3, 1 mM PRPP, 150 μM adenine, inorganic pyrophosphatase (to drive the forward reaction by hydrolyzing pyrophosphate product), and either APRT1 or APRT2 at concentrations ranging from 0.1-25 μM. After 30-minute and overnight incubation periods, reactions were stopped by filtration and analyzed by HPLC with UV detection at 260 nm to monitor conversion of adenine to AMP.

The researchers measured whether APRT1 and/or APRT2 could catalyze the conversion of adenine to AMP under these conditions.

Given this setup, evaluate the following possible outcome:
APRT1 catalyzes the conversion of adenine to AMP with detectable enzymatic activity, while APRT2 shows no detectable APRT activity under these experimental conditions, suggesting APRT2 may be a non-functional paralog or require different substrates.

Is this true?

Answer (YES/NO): NO